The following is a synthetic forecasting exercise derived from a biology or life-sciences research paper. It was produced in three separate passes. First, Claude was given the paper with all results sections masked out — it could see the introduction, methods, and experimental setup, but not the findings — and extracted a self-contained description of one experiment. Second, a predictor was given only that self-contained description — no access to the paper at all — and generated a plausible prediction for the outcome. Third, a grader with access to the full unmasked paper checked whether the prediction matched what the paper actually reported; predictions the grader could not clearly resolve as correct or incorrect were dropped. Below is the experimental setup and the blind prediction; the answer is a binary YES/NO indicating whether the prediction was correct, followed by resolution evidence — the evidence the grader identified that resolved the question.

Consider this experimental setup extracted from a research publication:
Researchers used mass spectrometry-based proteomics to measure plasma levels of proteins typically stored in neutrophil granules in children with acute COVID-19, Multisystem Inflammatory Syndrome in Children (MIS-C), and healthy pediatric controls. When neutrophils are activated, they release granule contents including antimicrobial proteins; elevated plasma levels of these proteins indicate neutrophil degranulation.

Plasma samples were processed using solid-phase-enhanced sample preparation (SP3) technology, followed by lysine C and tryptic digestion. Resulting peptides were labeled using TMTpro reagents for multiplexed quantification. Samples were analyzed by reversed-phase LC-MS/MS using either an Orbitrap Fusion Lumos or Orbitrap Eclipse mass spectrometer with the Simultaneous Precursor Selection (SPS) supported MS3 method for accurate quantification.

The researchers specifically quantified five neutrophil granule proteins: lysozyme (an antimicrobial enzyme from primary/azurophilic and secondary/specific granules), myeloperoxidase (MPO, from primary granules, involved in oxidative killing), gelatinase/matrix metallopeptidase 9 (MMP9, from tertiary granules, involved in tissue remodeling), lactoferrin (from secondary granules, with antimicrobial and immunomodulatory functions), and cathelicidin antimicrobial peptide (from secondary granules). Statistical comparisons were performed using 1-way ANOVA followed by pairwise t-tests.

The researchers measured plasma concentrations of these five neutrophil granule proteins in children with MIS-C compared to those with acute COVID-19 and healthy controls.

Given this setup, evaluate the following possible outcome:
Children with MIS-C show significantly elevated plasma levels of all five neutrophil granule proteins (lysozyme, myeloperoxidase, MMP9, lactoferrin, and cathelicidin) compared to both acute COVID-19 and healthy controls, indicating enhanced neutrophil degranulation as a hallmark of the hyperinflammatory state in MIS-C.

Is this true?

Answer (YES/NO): NO